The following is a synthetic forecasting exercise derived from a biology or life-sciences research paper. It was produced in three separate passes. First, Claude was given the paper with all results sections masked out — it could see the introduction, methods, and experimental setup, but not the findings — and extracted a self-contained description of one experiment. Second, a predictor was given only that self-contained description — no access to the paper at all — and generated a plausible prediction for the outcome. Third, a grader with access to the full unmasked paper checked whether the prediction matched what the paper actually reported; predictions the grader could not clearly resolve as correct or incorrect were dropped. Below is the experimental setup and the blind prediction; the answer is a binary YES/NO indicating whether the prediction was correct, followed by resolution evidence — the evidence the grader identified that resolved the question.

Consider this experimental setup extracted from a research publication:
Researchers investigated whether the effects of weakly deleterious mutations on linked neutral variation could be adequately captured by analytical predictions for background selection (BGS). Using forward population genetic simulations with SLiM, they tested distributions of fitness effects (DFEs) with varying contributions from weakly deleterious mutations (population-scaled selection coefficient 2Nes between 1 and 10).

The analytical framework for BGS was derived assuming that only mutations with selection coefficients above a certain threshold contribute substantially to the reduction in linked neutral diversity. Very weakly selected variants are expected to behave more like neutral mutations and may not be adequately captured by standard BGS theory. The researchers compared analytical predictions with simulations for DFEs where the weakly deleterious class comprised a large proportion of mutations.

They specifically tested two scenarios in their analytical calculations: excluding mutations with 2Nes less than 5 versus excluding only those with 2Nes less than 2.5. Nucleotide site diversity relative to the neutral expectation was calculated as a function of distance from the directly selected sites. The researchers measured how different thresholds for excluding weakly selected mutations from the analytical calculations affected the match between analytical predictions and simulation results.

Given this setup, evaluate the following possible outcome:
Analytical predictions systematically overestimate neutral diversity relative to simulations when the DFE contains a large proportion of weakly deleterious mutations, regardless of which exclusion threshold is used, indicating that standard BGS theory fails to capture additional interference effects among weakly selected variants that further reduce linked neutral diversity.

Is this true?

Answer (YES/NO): NO